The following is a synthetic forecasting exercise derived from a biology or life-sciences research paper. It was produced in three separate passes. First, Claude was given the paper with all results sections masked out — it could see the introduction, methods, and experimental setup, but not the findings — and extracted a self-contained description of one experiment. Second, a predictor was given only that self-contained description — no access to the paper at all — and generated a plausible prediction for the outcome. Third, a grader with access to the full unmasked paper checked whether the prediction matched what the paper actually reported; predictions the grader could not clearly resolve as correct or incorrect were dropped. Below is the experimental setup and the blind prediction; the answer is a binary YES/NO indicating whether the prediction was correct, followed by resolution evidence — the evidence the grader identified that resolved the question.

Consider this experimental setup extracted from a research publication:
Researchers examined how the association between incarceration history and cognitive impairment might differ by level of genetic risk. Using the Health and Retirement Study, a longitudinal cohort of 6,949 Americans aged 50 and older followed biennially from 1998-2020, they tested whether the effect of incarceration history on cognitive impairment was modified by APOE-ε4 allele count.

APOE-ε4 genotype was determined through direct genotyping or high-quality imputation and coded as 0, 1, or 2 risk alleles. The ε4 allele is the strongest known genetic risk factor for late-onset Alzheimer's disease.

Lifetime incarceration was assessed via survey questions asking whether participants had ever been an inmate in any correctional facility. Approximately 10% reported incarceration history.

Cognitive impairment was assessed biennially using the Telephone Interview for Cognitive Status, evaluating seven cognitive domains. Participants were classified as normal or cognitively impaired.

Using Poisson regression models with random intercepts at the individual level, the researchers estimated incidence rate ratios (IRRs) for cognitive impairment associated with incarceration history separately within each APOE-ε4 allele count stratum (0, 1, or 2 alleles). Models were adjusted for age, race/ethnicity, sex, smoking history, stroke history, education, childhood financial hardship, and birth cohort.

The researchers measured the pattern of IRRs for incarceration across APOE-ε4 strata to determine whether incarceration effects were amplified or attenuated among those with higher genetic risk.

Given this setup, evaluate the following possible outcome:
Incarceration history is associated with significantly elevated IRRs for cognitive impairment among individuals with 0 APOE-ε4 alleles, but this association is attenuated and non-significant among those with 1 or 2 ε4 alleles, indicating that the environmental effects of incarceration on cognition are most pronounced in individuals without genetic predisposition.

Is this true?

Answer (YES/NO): NO